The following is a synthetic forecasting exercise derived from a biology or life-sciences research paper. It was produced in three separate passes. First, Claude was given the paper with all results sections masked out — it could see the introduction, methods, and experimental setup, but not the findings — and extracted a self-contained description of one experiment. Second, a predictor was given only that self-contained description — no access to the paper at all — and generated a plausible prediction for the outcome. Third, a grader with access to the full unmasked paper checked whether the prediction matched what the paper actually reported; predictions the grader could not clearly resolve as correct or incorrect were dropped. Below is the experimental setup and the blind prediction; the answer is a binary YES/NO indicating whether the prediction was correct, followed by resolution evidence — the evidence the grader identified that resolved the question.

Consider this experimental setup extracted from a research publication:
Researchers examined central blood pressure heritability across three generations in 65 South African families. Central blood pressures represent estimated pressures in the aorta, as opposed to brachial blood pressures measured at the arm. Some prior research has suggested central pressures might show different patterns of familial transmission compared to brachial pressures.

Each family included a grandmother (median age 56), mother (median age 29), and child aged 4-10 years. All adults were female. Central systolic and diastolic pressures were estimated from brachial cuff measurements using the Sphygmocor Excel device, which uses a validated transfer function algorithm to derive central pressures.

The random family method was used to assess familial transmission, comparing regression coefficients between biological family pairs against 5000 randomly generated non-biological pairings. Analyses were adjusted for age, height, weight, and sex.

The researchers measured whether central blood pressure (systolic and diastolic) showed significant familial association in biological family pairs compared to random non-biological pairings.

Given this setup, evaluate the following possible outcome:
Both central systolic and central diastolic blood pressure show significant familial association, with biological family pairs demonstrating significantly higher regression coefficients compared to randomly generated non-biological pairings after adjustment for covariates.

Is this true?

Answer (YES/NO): NO